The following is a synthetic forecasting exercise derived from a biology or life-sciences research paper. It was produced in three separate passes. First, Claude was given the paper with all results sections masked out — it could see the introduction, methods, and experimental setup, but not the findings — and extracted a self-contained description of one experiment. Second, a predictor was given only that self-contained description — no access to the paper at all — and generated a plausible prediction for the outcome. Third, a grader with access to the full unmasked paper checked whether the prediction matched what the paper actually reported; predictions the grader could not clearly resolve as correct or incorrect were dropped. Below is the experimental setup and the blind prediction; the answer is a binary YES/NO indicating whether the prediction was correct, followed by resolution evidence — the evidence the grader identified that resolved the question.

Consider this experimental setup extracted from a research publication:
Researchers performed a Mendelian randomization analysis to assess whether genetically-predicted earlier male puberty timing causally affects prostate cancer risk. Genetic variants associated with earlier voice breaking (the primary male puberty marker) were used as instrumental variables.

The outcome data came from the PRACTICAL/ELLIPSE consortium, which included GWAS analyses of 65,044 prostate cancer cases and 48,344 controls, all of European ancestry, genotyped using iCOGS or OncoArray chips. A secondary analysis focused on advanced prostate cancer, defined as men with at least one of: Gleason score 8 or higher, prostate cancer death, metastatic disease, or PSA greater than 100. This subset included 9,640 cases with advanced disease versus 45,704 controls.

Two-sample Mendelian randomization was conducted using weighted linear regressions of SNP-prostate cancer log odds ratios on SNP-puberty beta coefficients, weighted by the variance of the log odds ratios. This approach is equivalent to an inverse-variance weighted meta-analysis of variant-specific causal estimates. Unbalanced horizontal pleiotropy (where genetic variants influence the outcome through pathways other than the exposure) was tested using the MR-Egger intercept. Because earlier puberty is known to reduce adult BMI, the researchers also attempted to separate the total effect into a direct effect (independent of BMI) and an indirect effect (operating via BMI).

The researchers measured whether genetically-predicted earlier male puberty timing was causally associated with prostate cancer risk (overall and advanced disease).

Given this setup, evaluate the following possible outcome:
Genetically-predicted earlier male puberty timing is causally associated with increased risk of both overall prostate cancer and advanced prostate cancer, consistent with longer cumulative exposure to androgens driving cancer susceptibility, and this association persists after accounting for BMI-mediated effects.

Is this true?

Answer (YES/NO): YES